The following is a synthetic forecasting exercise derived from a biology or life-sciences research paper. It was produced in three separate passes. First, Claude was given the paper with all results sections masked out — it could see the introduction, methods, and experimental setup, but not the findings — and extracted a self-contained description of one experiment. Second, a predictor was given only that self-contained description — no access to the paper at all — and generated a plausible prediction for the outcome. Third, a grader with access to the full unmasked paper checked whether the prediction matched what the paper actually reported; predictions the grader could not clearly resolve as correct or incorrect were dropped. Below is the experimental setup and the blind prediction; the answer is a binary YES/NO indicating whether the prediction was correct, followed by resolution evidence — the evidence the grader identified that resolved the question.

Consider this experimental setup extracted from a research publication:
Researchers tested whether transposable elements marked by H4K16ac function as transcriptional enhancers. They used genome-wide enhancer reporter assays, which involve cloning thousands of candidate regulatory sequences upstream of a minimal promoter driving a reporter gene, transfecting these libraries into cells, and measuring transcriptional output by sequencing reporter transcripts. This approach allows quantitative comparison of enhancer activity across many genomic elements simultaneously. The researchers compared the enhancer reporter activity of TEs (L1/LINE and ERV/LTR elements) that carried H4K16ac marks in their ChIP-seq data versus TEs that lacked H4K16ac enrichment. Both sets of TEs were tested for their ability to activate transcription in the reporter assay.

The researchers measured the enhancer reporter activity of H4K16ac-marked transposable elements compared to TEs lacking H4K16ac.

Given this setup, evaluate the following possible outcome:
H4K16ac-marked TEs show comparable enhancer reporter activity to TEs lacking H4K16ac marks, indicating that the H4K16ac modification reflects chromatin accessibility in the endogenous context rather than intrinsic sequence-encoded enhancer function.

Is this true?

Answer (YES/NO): NO